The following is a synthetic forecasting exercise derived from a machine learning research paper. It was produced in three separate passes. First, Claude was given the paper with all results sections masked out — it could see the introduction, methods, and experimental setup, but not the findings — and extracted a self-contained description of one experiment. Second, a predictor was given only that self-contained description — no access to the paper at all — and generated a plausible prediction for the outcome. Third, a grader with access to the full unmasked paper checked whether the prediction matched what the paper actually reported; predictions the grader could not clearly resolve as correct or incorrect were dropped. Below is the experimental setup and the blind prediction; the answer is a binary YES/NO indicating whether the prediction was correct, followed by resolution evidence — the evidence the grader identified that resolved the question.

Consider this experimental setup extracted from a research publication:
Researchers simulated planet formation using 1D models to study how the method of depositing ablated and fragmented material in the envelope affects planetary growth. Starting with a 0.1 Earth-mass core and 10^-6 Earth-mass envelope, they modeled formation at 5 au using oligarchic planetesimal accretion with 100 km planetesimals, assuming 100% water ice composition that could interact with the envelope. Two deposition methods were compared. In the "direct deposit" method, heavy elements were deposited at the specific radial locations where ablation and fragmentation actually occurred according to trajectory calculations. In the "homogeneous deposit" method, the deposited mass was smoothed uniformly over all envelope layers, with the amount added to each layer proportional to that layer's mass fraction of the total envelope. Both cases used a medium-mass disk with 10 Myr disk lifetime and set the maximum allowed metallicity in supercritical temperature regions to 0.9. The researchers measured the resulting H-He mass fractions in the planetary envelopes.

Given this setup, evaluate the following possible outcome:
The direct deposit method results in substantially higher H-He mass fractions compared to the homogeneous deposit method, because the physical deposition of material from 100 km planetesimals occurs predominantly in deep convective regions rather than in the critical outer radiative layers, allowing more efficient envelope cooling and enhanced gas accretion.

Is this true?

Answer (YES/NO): NO